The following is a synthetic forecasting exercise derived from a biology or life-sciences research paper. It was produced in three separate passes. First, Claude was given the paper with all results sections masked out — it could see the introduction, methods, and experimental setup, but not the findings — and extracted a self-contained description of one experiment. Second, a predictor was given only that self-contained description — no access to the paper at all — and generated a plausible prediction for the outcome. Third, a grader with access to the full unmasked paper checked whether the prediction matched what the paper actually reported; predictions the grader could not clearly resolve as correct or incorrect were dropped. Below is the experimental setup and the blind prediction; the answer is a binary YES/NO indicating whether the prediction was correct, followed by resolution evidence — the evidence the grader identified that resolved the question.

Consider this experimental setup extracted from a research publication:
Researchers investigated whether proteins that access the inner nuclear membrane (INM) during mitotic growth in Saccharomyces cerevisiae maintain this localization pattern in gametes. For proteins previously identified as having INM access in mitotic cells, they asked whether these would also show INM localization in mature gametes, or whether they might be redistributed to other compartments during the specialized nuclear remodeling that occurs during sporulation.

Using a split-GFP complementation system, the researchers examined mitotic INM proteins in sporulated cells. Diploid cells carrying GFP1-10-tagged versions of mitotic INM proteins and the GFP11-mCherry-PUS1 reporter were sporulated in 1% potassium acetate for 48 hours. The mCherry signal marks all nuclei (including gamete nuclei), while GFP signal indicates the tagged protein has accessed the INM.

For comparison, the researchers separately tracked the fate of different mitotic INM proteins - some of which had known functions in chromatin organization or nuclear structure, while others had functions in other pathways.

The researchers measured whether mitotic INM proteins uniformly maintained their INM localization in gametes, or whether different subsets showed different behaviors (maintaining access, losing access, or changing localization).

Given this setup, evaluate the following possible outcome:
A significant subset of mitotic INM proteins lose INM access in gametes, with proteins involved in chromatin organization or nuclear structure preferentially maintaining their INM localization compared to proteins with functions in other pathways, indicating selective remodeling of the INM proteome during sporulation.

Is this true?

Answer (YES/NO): NO